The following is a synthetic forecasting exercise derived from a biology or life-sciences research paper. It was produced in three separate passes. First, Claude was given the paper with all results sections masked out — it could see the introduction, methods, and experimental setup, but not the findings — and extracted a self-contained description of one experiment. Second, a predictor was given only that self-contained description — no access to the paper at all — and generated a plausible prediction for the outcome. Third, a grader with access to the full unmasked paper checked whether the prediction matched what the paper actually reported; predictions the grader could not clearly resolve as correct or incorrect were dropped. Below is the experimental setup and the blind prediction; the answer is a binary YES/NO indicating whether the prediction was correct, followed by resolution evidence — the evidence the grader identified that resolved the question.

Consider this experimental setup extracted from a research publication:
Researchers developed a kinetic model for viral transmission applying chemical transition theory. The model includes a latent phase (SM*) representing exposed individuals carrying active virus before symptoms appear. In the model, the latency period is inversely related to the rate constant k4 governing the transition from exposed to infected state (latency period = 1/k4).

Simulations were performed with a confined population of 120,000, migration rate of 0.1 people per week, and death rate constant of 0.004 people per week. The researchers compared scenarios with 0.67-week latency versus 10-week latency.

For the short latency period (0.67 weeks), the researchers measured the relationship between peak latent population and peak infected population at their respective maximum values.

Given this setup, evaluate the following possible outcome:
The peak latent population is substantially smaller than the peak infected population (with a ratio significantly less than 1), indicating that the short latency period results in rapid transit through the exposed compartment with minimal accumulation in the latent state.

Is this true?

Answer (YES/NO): YES